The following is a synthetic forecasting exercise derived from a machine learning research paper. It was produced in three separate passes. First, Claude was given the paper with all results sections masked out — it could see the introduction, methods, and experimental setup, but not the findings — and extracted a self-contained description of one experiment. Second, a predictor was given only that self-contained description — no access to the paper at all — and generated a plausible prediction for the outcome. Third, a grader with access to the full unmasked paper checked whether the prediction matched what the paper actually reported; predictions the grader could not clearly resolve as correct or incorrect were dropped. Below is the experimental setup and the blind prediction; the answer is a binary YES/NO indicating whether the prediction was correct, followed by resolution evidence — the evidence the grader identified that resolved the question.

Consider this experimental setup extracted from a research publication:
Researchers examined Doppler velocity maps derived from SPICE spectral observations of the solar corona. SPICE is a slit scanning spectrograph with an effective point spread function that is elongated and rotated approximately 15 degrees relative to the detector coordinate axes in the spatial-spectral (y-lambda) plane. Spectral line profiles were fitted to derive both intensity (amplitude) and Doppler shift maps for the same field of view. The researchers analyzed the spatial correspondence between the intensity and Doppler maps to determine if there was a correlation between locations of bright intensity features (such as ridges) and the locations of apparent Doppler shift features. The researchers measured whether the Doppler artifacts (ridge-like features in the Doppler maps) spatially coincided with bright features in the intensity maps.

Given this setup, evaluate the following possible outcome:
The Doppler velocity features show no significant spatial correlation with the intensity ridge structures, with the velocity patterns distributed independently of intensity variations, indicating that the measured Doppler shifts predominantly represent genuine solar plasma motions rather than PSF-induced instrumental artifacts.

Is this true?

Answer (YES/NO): NO